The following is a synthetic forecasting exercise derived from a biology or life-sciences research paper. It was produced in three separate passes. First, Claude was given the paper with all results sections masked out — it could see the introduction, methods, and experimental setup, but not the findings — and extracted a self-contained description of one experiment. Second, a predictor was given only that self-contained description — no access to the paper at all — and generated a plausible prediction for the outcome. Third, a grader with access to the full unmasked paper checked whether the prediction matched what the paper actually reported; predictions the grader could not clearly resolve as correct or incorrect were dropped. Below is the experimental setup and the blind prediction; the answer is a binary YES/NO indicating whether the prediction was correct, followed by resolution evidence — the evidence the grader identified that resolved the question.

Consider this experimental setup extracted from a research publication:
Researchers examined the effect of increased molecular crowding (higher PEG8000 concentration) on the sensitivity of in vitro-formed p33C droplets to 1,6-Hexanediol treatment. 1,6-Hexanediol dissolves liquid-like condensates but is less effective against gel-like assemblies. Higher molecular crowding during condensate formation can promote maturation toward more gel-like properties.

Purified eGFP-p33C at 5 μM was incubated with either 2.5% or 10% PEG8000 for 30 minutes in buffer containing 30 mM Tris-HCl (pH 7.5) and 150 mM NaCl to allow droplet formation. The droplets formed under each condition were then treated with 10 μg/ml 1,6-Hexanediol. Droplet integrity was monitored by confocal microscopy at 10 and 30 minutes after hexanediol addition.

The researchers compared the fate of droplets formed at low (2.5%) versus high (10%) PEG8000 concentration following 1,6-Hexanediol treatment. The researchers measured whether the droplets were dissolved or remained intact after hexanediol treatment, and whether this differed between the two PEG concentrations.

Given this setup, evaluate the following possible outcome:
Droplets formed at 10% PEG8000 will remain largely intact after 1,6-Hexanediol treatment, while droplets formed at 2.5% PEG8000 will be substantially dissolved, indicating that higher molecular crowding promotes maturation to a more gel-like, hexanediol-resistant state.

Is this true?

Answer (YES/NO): NO